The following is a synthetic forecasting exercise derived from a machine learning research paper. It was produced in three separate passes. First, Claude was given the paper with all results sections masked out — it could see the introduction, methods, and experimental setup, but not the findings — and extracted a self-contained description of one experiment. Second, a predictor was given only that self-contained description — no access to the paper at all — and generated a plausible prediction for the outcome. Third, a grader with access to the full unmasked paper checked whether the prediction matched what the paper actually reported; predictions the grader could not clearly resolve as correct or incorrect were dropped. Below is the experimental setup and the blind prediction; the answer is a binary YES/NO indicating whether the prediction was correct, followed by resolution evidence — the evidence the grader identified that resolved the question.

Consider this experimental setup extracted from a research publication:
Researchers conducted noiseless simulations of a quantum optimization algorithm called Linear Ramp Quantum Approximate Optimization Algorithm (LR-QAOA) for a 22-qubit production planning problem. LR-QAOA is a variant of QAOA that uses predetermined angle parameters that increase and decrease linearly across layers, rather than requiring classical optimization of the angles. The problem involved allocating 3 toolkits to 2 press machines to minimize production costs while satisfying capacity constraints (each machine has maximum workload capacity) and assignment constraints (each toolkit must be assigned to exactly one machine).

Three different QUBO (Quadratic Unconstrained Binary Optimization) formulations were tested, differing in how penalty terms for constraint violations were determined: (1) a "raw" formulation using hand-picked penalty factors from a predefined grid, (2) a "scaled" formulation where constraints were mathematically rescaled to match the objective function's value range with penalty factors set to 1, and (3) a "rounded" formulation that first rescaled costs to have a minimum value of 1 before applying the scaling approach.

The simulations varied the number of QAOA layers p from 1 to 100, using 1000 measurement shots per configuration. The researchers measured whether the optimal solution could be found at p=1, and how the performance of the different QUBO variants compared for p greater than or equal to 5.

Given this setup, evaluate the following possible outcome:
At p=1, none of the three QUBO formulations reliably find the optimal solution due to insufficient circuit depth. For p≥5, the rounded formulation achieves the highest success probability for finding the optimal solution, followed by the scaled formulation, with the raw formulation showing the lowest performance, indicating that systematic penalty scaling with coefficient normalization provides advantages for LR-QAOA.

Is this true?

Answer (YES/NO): NO